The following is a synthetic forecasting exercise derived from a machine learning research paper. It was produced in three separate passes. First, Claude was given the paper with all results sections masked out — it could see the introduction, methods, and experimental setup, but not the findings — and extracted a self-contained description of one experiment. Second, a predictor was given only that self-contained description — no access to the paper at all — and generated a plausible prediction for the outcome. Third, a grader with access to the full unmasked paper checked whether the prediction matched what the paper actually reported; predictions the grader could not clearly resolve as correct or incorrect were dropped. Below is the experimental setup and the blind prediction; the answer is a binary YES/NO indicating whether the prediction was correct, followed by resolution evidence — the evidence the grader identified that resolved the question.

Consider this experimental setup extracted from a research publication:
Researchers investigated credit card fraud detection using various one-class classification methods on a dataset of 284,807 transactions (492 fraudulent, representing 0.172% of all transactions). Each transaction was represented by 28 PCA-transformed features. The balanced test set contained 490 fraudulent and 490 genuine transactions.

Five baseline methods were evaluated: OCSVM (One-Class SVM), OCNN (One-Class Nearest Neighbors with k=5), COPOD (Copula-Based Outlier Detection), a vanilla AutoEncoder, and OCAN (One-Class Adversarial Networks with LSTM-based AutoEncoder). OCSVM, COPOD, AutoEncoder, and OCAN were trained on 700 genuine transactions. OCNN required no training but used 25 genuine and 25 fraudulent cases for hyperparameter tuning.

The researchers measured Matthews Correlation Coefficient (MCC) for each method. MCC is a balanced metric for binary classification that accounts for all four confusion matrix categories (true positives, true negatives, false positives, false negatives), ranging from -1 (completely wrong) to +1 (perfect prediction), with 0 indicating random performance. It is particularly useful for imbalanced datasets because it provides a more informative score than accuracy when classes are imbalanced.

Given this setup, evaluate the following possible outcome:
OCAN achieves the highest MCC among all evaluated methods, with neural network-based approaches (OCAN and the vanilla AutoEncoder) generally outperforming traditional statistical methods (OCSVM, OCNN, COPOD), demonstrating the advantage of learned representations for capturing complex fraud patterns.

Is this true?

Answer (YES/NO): NO